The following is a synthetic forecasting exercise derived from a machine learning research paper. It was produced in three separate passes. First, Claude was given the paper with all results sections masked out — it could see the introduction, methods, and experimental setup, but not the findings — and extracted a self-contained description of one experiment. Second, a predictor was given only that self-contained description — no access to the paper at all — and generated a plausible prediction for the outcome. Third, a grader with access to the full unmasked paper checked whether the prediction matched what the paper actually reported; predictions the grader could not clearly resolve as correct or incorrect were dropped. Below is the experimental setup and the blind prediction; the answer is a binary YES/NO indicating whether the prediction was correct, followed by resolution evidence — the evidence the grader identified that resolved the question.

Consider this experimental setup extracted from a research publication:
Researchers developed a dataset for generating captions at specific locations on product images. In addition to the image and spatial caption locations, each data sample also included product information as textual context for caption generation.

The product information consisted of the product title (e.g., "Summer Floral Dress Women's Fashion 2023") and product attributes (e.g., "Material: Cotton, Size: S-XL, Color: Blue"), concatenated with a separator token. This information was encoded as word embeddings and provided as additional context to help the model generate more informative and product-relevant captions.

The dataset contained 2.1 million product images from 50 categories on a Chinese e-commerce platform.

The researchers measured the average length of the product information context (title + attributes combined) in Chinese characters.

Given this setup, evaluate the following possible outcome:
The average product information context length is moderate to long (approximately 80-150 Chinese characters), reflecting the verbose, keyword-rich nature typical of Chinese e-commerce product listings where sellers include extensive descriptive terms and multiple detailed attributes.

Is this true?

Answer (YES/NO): NO